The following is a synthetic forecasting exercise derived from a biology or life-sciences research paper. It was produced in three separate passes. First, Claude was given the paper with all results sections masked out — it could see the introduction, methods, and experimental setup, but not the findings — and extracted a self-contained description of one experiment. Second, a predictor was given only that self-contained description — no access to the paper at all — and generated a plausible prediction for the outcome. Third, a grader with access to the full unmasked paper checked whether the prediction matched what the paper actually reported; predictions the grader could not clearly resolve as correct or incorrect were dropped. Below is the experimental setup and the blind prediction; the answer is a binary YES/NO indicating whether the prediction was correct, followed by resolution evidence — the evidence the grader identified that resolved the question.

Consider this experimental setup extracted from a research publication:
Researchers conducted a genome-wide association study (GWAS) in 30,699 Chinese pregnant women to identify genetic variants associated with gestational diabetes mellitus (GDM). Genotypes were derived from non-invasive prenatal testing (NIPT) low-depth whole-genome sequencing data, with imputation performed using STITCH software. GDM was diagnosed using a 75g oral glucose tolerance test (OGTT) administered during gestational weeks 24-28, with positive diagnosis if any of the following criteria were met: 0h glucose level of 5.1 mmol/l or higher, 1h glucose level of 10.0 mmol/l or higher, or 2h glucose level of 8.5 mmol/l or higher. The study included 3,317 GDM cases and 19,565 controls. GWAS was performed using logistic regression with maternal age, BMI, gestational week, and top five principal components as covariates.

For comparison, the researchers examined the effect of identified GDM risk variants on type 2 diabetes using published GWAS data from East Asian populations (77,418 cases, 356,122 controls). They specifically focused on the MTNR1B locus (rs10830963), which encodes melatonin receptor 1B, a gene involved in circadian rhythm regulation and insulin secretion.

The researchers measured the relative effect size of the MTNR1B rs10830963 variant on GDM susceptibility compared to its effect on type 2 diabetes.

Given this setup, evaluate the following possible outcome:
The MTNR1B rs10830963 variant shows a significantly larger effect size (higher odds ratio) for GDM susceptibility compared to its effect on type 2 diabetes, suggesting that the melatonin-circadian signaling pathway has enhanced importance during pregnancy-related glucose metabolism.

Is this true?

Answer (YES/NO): YES